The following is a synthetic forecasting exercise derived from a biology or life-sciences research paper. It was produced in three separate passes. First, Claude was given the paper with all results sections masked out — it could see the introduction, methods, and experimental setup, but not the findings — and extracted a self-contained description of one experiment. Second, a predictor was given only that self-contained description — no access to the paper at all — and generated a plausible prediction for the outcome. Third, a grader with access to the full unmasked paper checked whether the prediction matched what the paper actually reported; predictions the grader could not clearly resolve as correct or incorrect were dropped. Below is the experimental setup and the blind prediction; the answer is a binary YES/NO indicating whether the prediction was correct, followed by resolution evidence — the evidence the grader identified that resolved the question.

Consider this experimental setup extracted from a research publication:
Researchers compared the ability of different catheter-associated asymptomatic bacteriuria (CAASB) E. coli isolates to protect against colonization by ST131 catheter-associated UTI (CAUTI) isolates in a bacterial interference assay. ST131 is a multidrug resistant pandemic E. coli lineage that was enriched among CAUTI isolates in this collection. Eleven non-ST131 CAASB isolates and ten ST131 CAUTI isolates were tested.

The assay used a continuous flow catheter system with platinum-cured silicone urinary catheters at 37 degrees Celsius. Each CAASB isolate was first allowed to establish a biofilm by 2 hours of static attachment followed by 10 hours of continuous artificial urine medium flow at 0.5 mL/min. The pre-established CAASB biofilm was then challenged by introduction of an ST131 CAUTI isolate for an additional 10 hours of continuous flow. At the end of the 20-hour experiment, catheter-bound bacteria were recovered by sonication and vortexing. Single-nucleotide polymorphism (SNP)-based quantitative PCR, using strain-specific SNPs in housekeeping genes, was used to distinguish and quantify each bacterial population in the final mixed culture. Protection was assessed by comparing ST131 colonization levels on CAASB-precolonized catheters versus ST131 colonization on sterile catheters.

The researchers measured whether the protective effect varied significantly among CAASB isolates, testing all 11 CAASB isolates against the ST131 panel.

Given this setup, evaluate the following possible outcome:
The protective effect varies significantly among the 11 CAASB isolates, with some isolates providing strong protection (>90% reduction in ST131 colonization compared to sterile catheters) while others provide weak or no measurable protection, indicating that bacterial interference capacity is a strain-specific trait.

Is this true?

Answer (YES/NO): YES